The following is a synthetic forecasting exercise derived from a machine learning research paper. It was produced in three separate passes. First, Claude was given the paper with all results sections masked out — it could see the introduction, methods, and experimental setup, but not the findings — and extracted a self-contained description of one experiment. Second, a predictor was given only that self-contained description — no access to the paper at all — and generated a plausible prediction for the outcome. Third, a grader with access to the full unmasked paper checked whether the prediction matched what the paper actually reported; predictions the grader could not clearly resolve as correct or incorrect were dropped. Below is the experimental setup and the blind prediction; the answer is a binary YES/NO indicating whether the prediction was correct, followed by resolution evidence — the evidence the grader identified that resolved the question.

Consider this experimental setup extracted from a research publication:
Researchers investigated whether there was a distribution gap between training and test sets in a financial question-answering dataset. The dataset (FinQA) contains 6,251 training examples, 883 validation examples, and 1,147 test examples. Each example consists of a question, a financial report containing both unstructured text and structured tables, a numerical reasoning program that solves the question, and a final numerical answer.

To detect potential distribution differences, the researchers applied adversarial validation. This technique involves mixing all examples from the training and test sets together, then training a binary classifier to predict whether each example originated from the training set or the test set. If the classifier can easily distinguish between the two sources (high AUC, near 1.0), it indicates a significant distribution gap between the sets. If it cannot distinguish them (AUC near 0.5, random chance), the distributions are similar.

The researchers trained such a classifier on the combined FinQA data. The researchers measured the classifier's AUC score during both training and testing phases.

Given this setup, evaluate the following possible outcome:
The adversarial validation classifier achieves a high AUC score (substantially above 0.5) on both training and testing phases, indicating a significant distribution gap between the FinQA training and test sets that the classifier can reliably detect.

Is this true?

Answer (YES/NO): YES